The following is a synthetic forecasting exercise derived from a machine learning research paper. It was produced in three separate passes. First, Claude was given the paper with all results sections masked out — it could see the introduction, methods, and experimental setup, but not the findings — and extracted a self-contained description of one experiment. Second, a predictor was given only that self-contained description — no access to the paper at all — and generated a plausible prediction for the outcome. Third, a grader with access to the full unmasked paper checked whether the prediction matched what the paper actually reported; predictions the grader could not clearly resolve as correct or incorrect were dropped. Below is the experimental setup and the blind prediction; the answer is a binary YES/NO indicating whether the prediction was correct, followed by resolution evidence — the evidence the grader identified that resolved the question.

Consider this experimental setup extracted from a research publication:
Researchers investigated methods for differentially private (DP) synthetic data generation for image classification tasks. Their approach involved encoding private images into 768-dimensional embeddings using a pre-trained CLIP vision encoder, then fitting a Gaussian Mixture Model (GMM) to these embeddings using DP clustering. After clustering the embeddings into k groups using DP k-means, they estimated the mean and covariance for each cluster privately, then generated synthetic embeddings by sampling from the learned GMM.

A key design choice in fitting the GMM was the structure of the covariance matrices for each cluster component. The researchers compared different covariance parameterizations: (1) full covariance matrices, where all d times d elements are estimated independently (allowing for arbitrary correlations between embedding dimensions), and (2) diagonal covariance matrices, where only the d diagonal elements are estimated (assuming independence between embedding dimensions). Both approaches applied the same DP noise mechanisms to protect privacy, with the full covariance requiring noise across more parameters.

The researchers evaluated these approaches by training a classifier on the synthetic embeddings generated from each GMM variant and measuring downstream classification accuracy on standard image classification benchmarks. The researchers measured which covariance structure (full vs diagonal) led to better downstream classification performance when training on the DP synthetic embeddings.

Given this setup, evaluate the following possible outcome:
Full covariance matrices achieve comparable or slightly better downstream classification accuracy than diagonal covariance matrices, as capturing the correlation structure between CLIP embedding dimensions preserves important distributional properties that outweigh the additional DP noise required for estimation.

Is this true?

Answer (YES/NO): NO